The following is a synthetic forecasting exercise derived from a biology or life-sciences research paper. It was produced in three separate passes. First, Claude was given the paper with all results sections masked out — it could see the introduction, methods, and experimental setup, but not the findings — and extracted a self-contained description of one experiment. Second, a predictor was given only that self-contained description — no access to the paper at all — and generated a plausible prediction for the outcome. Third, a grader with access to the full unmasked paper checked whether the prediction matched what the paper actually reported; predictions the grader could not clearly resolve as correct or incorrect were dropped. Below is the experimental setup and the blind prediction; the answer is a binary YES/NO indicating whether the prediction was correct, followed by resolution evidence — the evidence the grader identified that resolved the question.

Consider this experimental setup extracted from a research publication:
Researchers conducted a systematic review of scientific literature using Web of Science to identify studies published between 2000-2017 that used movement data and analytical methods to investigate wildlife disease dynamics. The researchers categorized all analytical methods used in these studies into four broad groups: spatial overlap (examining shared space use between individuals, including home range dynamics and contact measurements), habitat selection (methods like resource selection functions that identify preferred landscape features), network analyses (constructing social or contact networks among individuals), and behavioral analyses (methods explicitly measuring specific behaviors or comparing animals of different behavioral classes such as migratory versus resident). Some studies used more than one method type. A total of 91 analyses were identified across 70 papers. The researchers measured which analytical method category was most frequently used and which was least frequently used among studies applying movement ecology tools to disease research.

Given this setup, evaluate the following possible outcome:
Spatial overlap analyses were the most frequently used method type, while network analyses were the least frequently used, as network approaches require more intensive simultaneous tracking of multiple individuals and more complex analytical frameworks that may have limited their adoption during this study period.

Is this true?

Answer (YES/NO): NO